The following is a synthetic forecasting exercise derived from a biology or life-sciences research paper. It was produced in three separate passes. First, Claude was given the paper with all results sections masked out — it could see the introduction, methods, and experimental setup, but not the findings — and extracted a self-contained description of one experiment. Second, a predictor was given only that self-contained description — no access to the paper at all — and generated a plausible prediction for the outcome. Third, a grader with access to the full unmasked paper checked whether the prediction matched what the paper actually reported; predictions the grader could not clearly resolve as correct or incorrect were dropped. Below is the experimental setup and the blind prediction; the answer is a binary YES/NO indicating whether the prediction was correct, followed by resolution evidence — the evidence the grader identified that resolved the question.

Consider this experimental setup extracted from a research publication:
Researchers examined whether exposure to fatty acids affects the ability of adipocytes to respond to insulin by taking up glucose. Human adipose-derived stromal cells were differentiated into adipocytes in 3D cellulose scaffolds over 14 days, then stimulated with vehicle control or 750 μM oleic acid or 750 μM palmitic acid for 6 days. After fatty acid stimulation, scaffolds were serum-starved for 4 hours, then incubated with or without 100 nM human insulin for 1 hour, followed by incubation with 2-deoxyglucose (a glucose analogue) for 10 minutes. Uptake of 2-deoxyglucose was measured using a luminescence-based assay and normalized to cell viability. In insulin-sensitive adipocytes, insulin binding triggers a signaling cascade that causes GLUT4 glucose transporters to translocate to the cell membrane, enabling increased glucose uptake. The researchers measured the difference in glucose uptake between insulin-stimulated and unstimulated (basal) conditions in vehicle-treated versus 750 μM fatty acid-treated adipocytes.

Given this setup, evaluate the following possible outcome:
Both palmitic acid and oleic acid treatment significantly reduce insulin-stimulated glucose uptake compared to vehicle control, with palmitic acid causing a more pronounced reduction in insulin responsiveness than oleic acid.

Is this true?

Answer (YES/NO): NO